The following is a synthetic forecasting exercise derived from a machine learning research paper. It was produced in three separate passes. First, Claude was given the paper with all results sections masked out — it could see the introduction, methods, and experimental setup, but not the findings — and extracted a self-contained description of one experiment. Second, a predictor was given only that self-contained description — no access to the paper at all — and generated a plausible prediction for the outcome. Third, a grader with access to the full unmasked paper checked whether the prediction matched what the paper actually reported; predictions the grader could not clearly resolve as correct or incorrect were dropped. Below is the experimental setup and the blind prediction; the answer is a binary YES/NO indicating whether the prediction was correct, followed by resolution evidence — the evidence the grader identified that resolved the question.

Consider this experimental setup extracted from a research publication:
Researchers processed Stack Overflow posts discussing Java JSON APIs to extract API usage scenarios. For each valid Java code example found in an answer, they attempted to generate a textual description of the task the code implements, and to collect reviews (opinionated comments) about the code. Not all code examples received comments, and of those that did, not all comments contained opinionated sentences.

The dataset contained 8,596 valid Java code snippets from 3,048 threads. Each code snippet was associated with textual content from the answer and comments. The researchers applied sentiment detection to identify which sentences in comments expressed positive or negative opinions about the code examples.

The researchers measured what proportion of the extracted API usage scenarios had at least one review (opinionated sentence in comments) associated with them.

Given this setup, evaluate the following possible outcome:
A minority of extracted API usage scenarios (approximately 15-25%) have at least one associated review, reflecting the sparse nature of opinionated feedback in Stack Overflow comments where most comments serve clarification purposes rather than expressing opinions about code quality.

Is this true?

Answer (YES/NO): NO